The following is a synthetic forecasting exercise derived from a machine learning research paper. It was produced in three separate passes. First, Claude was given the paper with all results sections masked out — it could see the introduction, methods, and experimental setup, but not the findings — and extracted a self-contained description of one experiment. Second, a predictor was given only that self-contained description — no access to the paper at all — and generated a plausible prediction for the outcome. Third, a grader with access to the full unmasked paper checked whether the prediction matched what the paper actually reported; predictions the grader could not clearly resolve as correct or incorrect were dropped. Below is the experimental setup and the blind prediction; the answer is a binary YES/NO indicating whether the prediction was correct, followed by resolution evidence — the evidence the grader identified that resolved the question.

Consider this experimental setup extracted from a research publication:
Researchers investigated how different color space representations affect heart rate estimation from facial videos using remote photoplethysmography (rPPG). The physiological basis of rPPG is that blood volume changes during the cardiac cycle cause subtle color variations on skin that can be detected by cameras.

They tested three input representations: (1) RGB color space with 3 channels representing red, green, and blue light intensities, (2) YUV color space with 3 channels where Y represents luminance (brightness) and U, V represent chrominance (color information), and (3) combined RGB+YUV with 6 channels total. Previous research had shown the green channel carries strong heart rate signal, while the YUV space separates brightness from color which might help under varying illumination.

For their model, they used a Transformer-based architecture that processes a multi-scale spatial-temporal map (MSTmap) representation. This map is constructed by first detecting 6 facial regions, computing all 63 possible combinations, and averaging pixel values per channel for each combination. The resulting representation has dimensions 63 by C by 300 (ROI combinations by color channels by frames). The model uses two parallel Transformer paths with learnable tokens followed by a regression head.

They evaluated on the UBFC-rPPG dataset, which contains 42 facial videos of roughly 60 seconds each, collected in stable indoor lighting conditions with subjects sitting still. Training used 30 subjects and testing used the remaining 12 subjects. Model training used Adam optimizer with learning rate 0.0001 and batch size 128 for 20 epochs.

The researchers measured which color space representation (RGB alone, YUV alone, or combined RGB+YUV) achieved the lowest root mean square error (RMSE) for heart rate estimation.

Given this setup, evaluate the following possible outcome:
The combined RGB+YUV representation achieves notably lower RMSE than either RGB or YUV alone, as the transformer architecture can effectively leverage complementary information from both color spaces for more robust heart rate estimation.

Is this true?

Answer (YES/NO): NO